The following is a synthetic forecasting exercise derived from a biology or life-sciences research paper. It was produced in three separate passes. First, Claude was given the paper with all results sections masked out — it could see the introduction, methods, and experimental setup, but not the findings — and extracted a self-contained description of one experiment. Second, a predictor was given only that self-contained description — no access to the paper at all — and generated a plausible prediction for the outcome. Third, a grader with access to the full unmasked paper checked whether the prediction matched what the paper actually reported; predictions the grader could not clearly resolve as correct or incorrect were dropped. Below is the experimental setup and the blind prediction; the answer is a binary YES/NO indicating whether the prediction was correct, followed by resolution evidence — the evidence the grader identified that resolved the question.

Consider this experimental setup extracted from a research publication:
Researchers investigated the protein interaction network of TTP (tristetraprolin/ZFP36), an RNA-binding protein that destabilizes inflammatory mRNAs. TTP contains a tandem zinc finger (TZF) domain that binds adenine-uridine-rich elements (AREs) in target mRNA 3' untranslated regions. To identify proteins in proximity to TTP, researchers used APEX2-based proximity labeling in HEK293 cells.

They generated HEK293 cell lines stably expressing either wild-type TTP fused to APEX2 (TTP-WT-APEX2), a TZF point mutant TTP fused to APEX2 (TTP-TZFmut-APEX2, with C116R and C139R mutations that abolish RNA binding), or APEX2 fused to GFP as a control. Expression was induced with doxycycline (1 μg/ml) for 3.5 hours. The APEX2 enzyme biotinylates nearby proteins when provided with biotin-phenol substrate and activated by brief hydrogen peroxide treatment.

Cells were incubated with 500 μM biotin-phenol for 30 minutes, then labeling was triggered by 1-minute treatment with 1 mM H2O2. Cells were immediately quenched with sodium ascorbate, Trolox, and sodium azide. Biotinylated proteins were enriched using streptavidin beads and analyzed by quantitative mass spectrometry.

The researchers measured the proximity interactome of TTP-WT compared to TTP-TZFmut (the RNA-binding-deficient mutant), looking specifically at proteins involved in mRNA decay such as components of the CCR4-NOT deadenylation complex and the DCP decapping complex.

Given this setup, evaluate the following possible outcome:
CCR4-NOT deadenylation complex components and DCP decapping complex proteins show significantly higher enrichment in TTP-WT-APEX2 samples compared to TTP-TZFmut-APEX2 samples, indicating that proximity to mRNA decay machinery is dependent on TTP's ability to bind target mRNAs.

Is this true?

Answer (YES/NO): YES